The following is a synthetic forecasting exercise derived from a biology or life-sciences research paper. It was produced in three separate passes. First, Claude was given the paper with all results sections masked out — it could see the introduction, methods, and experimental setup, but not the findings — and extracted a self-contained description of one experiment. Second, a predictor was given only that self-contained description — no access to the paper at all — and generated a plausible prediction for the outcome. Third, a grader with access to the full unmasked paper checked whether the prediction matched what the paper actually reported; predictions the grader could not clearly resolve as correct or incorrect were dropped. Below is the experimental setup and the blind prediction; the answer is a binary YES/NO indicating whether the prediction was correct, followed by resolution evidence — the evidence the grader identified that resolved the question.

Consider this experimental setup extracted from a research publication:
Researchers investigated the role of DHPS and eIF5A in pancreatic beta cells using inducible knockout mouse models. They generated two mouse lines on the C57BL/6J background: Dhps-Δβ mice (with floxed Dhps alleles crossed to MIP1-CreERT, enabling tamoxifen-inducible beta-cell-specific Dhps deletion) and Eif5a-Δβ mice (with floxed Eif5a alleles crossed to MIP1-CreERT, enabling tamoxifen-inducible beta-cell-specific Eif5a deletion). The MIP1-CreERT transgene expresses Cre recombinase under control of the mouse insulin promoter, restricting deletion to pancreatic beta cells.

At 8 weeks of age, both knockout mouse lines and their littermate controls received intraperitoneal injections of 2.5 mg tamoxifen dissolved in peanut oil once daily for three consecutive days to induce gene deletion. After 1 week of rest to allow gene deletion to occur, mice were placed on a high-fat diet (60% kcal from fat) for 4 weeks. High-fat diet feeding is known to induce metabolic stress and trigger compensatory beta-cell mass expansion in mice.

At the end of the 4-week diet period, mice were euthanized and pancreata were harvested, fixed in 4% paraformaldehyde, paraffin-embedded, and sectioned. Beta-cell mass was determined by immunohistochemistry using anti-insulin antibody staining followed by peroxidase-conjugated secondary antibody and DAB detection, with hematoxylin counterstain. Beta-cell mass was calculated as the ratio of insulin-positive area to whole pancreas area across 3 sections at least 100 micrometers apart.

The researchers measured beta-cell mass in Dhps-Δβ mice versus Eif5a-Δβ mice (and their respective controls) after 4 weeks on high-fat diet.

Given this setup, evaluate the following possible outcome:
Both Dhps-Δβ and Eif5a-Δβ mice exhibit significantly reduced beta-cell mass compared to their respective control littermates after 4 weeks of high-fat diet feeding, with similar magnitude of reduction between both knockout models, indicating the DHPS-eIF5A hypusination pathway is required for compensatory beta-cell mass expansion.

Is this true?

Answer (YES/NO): NO